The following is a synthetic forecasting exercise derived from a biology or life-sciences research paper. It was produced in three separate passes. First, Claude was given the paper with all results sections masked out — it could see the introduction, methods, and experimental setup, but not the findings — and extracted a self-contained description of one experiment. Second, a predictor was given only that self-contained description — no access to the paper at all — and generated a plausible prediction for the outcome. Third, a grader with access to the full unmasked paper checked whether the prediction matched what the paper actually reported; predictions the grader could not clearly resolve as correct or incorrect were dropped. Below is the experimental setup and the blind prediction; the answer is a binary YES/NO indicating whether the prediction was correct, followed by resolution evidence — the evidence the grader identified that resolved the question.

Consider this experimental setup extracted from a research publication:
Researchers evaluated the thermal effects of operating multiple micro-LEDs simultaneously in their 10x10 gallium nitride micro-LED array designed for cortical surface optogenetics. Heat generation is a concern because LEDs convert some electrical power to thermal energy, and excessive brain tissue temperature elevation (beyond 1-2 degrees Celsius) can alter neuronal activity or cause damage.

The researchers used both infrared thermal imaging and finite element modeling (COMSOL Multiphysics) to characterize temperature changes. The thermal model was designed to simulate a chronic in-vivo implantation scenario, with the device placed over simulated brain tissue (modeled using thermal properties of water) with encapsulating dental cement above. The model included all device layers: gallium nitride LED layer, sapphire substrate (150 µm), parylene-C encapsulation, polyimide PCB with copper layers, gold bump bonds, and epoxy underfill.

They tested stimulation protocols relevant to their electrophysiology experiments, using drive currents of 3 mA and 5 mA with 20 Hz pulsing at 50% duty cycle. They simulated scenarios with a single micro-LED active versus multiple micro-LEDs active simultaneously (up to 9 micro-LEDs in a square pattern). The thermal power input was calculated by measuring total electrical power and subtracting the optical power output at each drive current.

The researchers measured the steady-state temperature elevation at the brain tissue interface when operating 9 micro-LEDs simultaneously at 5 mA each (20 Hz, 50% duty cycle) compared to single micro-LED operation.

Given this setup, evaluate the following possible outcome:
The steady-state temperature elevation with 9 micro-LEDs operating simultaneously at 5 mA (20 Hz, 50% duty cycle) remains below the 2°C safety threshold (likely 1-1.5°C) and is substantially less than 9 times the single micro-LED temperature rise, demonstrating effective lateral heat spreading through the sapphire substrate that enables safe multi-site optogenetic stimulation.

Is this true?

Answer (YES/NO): NO